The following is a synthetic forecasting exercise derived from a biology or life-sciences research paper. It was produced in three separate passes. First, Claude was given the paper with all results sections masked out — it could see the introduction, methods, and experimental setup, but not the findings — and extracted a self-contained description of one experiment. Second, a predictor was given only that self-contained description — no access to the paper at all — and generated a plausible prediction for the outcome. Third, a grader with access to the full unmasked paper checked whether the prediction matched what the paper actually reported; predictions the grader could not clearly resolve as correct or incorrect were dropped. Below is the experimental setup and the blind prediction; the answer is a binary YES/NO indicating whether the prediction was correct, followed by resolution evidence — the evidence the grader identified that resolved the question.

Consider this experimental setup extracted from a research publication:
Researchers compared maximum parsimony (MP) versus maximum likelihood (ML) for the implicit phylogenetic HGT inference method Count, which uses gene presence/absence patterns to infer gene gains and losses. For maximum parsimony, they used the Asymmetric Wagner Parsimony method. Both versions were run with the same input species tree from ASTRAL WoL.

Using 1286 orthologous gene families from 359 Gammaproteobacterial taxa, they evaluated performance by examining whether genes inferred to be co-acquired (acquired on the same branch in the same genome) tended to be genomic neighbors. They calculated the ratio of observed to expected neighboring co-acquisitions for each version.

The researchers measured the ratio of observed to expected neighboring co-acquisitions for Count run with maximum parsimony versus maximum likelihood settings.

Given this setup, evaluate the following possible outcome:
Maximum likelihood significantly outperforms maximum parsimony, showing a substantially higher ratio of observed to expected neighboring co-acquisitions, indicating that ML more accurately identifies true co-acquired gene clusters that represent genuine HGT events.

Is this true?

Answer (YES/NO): NO